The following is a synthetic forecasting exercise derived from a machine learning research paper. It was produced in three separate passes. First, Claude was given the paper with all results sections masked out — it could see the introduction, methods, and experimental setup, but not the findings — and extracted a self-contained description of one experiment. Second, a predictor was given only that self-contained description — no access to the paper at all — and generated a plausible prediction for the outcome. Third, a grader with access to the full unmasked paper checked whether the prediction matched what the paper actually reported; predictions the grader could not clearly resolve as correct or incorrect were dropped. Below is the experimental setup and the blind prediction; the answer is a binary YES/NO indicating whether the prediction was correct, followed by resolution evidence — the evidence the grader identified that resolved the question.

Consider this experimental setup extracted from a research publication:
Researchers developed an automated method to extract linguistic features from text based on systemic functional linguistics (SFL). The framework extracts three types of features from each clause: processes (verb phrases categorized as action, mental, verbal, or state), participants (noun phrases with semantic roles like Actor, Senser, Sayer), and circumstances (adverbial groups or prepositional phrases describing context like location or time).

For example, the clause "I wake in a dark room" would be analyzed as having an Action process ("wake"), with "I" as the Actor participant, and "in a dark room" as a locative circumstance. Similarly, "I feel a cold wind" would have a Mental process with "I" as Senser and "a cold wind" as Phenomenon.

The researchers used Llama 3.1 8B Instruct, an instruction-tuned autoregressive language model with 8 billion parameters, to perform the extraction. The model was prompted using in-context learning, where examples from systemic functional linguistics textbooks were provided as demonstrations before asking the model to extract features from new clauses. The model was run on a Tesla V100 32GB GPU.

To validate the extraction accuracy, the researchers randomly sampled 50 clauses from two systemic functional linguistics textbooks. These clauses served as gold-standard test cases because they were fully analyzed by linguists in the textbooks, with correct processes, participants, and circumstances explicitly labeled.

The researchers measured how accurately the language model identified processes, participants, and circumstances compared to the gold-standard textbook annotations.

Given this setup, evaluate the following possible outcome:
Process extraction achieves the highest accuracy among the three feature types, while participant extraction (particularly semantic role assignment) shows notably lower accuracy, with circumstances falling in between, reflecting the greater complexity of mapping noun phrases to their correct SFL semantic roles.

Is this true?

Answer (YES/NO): NO